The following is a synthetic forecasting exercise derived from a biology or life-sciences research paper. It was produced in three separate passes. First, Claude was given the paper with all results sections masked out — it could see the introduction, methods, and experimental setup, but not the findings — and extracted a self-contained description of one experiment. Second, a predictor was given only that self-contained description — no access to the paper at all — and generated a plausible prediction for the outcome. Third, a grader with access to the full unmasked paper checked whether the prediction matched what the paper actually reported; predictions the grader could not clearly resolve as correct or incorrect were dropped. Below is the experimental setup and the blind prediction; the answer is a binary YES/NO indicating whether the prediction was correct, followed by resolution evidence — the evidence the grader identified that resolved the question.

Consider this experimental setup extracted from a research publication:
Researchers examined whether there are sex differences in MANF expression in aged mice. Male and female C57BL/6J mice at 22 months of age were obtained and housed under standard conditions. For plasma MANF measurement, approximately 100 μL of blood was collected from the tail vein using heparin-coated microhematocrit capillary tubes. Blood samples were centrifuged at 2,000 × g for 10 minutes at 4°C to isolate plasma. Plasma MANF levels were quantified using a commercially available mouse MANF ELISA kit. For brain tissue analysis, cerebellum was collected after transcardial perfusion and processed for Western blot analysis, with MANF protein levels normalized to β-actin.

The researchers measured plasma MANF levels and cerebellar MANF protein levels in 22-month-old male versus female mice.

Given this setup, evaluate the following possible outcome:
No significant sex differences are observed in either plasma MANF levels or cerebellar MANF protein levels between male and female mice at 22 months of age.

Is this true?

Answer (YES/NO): NO